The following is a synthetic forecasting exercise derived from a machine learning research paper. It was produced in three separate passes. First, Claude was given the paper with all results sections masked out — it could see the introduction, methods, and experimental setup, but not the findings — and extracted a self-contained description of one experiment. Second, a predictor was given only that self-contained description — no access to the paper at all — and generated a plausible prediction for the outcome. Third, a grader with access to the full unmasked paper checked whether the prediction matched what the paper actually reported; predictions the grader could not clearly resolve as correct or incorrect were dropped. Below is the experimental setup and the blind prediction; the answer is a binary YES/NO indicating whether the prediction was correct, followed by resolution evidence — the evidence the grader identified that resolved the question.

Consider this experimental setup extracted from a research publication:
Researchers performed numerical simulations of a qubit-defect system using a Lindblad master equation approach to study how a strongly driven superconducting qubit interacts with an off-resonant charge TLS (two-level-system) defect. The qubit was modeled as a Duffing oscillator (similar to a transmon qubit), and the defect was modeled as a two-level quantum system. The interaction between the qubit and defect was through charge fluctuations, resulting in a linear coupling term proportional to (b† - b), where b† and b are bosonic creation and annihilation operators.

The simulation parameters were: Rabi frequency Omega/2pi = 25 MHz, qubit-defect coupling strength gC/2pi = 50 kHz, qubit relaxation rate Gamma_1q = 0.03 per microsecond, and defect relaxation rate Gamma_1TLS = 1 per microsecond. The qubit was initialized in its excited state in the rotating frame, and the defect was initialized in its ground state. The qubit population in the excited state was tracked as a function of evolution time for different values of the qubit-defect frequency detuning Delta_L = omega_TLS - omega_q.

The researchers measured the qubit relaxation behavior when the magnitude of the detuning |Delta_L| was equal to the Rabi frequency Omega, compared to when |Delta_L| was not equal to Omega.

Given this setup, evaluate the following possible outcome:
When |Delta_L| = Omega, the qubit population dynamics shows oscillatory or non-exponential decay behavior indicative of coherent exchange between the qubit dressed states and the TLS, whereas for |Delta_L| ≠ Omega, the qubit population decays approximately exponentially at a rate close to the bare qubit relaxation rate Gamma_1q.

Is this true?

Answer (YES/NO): NO